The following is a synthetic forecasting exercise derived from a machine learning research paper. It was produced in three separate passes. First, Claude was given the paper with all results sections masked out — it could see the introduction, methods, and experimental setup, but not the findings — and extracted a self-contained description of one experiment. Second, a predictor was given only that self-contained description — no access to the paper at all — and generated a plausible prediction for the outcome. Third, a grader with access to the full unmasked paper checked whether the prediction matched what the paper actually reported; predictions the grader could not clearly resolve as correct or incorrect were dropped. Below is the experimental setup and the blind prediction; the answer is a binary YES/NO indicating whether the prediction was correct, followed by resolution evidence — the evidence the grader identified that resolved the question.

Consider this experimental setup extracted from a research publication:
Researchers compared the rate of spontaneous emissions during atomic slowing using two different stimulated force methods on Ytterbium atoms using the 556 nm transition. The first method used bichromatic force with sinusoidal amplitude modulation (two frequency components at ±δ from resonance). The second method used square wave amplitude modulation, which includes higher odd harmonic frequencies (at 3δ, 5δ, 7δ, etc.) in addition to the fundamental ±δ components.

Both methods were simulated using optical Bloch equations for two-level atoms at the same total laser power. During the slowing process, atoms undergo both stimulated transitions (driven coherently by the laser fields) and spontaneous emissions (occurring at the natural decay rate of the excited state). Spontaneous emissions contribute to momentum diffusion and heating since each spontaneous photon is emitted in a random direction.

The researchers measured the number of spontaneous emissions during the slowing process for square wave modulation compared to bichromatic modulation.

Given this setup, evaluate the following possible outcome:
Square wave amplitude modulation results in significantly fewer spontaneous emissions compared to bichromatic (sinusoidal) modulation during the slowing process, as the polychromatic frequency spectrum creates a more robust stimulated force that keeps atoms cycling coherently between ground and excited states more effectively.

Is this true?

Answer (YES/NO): YES